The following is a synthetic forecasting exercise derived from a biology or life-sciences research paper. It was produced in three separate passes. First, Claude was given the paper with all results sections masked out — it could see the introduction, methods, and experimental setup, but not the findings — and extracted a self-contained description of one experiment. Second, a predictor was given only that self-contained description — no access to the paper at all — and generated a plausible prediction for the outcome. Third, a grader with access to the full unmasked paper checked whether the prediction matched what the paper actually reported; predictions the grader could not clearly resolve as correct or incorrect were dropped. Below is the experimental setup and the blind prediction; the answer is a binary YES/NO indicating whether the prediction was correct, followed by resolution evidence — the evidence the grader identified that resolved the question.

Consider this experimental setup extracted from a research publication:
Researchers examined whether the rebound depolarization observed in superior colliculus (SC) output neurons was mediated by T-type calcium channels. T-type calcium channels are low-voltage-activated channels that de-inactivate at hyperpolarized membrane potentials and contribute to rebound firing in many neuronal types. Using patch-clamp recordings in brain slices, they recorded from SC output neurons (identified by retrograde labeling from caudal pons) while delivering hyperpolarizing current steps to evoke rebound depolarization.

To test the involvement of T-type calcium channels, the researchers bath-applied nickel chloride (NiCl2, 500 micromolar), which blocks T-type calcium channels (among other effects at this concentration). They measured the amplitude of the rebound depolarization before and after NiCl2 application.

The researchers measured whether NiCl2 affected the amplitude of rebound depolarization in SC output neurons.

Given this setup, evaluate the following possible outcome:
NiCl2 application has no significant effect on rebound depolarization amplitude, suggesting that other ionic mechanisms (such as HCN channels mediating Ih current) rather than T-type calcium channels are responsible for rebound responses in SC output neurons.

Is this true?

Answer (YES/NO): NO